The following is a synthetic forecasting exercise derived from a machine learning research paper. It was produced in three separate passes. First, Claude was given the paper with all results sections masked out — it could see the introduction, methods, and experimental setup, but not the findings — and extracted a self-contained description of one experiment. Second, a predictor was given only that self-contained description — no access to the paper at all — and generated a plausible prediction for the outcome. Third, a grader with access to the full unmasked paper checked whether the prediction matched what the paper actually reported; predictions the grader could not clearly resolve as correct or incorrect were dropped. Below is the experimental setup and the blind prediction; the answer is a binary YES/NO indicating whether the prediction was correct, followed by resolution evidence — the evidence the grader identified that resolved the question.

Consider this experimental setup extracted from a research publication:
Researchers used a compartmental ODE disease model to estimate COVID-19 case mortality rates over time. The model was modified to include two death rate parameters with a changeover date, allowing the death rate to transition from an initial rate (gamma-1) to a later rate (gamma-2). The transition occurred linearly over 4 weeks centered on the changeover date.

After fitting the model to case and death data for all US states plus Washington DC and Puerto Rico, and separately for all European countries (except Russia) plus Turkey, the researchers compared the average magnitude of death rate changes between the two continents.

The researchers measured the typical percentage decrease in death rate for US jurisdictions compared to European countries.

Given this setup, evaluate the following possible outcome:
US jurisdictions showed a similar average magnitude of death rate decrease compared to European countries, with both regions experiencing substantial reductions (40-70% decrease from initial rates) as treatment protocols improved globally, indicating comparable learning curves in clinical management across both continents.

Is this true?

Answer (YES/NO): NO